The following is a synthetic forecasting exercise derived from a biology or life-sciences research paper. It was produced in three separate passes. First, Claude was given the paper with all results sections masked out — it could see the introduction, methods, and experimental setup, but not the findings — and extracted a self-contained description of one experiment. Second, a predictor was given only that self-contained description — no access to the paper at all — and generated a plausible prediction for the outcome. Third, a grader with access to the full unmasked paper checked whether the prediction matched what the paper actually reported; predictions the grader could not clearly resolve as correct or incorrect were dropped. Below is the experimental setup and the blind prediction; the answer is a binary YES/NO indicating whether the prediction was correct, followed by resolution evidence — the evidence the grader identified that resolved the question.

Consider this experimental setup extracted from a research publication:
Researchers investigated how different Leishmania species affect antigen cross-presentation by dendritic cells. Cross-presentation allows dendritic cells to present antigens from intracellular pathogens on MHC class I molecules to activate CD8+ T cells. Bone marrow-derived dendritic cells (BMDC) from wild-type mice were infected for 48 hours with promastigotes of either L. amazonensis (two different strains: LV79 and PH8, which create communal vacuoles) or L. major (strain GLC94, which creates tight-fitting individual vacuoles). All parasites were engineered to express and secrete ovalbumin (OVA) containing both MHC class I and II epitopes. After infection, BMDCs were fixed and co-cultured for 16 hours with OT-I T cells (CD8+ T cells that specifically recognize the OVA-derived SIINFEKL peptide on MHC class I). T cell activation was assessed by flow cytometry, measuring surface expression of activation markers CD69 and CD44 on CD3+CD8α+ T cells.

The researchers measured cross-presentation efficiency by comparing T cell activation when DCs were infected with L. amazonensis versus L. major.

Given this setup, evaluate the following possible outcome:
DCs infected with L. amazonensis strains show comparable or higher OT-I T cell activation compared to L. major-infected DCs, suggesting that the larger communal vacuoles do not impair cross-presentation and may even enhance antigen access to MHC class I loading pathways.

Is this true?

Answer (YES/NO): NO